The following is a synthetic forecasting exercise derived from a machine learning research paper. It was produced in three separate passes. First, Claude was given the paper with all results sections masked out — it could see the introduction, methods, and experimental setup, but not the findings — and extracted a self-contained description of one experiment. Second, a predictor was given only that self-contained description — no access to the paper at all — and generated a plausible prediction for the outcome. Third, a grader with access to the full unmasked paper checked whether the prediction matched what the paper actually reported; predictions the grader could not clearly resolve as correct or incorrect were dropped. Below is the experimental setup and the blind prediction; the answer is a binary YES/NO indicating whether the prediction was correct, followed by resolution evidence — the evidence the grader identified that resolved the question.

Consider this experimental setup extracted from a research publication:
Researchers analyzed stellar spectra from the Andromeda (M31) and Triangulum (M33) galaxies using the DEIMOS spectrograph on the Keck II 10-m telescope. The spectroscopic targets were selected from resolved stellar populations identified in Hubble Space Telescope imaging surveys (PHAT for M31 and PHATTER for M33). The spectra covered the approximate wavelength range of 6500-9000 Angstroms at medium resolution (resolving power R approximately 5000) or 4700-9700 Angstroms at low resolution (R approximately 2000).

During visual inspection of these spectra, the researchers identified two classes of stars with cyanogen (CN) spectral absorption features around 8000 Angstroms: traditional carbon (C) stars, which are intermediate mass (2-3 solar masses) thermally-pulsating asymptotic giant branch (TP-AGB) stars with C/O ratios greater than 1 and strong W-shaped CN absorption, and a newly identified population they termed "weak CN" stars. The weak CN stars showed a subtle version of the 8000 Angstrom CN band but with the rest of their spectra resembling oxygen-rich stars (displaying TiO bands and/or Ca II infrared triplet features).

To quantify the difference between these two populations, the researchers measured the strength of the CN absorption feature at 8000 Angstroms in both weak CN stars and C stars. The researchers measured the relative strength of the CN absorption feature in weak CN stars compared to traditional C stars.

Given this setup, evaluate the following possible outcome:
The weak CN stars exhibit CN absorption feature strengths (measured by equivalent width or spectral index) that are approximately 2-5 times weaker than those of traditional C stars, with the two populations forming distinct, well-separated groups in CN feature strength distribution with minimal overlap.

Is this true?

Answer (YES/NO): NO